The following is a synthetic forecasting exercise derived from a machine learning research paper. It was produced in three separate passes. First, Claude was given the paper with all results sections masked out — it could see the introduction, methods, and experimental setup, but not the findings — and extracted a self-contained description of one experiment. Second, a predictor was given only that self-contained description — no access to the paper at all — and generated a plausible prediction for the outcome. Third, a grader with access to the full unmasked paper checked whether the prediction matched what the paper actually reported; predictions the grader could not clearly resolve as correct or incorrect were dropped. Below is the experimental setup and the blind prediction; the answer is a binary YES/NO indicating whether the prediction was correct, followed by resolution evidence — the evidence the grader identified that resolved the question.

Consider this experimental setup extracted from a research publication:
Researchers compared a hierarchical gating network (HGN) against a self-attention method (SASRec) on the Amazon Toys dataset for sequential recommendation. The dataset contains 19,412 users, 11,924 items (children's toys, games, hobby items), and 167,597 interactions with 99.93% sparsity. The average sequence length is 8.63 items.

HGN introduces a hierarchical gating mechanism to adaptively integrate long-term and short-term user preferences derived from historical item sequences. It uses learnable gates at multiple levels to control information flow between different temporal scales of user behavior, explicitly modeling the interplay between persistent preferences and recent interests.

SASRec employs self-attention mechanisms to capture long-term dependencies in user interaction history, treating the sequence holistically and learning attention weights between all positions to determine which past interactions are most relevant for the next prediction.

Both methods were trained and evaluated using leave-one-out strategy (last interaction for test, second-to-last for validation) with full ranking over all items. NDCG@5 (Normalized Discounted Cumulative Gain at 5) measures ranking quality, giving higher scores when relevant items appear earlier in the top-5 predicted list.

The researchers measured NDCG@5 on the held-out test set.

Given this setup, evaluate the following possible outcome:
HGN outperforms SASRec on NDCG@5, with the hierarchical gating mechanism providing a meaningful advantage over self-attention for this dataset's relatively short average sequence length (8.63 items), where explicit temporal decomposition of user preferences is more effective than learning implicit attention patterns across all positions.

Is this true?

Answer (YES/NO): YES